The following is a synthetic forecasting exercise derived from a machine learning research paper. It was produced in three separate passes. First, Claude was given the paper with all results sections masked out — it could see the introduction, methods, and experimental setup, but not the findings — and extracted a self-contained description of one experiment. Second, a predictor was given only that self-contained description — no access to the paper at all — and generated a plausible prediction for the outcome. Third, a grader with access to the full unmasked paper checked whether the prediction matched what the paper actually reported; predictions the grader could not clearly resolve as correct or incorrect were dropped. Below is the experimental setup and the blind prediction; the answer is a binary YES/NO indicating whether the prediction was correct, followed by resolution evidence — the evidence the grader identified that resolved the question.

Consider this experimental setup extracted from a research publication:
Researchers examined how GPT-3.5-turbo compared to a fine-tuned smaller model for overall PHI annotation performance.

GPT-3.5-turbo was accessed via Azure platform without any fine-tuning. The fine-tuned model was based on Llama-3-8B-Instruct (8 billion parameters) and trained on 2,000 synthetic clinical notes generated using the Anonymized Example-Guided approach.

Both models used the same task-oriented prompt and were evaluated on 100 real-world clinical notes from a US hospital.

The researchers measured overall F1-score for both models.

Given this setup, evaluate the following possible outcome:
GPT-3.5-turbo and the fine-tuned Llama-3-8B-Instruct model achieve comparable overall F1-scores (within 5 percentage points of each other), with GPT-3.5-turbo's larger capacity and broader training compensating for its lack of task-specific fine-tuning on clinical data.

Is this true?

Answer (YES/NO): NO